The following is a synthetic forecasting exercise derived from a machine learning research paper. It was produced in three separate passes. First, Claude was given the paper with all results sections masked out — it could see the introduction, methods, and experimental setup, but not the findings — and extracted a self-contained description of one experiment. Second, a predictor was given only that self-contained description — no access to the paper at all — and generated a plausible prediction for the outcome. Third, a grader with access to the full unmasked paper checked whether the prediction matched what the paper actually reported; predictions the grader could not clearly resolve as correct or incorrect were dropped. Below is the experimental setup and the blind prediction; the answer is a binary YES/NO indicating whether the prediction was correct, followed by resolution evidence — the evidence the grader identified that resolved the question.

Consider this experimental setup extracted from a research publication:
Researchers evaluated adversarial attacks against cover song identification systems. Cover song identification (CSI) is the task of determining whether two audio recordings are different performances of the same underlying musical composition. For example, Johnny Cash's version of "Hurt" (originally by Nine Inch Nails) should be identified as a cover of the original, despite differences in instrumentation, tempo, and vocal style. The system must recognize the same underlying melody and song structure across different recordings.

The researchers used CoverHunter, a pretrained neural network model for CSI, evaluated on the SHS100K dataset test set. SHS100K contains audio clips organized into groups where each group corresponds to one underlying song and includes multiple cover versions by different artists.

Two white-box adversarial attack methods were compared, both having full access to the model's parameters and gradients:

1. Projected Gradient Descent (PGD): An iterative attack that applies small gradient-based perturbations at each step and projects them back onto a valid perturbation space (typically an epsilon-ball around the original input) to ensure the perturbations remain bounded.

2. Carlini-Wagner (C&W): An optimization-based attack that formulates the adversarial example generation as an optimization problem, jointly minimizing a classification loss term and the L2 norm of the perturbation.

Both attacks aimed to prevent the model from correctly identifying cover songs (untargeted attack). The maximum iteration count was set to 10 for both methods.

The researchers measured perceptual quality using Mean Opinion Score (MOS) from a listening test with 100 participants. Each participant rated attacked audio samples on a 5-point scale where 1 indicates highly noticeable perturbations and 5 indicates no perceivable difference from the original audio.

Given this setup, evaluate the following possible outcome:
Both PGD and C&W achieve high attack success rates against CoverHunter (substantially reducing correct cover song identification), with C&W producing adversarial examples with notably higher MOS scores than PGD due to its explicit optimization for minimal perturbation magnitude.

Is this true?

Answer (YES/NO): NO